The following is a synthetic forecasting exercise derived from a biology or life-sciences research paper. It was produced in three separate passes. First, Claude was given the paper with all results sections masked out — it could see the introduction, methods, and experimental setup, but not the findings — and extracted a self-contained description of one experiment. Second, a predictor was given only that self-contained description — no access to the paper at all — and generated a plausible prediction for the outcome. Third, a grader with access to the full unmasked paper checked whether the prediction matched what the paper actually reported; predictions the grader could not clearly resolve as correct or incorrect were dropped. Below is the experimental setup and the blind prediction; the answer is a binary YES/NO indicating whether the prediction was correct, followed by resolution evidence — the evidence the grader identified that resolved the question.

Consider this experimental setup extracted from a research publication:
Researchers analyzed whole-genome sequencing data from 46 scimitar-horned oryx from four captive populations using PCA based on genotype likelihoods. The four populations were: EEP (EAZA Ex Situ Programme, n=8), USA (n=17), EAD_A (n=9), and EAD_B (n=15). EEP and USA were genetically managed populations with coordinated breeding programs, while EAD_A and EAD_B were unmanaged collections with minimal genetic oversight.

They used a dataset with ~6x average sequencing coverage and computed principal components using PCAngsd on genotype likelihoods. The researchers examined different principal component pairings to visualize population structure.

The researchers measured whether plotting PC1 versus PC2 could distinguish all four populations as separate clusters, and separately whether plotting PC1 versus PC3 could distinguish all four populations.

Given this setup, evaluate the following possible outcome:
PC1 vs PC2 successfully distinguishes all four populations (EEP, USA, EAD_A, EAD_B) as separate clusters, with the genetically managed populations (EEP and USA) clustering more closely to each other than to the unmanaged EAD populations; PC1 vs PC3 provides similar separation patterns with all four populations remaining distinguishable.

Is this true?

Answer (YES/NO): NO